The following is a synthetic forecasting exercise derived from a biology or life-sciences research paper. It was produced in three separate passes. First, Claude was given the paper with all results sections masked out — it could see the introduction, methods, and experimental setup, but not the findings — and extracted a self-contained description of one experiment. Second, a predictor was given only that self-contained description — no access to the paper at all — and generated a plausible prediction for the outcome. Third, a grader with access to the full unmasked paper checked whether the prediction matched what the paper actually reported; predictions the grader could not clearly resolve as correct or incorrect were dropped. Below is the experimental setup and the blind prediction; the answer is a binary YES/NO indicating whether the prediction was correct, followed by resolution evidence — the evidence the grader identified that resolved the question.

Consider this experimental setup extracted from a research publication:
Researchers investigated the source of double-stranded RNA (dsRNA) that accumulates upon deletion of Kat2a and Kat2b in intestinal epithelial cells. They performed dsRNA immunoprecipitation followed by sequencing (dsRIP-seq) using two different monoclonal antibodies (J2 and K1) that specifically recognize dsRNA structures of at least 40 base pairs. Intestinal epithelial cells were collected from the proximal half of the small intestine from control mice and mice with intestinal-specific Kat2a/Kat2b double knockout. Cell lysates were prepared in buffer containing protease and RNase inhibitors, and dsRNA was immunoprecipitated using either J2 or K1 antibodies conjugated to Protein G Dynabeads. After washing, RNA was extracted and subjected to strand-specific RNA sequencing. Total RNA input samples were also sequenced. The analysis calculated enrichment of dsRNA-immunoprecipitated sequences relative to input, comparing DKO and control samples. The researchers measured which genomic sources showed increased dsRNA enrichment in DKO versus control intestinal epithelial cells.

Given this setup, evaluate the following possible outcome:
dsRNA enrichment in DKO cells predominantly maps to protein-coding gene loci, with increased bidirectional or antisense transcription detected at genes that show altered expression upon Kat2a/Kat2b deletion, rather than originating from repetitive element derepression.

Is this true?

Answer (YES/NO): NO